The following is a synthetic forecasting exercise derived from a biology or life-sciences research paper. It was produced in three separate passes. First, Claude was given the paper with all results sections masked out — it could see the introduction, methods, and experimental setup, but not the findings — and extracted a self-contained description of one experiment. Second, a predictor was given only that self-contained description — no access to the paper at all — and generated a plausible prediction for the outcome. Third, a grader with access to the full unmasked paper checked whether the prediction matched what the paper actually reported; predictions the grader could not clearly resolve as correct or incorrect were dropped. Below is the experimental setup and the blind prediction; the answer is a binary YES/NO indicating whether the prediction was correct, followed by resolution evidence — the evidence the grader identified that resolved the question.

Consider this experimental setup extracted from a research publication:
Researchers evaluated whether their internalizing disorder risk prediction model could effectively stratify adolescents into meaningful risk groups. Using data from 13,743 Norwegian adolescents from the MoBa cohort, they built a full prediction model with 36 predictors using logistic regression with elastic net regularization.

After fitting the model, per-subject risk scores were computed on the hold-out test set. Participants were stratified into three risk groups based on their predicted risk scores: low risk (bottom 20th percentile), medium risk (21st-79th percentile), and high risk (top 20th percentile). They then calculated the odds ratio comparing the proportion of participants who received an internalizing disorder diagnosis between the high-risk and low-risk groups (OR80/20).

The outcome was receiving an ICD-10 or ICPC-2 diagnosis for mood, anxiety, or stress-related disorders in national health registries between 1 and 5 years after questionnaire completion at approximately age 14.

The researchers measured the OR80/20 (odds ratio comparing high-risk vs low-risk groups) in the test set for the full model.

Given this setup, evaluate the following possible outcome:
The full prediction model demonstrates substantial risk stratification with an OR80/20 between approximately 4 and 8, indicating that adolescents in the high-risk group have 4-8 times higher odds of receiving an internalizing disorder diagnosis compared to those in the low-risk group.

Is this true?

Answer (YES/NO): NO